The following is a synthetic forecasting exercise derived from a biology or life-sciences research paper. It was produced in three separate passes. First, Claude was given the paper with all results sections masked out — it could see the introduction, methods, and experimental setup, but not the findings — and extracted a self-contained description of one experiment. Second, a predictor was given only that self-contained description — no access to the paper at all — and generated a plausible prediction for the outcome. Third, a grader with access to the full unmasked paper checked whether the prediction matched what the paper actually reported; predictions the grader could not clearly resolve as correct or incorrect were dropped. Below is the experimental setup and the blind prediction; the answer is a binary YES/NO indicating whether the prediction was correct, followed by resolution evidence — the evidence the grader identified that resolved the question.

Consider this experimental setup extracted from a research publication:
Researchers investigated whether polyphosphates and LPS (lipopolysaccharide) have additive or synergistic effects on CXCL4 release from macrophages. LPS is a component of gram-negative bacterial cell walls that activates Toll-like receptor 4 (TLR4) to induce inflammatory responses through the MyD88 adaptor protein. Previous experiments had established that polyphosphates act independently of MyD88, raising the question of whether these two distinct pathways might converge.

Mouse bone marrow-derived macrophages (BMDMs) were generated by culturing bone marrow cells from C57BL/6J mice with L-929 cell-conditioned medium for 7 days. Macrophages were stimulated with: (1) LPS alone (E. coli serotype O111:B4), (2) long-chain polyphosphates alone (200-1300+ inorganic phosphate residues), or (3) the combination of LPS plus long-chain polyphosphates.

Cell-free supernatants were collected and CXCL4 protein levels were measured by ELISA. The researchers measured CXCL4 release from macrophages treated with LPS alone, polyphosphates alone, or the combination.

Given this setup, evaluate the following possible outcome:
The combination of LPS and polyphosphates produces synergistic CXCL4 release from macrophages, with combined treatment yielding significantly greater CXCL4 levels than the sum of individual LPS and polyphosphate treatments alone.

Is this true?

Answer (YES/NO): YES